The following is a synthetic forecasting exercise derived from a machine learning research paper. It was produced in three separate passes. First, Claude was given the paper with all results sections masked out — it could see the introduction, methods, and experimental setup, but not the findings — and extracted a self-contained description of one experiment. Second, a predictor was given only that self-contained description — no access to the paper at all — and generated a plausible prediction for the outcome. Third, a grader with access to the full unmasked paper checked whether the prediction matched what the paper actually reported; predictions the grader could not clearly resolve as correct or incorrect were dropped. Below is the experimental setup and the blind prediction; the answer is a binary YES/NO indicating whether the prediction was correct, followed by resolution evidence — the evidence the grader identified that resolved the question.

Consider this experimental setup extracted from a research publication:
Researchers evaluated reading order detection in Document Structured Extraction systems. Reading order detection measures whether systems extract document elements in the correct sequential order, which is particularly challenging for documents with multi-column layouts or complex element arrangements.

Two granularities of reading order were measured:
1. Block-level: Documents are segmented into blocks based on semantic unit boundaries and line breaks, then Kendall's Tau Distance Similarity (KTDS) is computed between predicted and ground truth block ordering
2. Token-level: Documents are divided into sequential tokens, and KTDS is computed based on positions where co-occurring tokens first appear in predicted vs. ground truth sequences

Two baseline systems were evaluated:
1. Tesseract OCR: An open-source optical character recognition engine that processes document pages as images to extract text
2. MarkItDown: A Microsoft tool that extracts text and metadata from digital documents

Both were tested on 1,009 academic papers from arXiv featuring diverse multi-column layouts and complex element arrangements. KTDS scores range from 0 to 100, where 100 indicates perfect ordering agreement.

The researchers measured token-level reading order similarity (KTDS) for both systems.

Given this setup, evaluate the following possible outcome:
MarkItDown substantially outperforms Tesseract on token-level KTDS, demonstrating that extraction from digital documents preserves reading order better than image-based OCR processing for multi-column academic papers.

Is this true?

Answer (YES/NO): NO